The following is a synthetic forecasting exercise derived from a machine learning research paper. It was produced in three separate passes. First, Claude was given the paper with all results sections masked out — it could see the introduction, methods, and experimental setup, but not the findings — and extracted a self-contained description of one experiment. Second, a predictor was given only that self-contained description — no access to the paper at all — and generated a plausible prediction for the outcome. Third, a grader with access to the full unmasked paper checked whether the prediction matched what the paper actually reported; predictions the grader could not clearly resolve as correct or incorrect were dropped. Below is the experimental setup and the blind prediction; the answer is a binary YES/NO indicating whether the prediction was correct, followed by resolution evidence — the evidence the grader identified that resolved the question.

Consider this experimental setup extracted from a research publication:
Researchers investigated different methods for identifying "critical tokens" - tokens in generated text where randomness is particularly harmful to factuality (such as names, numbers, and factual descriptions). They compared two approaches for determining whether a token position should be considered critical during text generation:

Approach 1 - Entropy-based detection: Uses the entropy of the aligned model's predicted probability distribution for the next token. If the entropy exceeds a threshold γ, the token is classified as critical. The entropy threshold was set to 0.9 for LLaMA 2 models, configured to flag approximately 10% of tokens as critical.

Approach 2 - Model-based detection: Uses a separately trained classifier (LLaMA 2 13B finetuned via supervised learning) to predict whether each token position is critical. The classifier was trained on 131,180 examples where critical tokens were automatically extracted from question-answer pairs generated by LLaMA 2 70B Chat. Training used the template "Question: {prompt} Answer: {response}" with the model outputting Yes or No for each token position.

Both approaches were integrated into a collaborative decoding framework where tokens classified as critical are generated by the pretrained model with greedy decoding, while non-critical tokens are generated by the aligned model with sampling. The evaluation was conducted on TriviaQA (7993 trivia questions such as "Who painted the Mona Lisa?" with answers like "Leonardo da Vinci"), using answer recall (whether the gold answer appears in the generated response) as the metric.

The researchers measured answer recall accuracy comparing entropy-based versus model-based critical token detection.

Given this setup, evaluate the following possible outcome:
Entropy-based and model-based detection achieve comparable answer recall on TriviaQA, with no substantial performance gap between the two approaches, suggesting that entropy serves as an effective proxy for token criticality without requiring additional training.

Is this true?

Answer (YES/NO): NO